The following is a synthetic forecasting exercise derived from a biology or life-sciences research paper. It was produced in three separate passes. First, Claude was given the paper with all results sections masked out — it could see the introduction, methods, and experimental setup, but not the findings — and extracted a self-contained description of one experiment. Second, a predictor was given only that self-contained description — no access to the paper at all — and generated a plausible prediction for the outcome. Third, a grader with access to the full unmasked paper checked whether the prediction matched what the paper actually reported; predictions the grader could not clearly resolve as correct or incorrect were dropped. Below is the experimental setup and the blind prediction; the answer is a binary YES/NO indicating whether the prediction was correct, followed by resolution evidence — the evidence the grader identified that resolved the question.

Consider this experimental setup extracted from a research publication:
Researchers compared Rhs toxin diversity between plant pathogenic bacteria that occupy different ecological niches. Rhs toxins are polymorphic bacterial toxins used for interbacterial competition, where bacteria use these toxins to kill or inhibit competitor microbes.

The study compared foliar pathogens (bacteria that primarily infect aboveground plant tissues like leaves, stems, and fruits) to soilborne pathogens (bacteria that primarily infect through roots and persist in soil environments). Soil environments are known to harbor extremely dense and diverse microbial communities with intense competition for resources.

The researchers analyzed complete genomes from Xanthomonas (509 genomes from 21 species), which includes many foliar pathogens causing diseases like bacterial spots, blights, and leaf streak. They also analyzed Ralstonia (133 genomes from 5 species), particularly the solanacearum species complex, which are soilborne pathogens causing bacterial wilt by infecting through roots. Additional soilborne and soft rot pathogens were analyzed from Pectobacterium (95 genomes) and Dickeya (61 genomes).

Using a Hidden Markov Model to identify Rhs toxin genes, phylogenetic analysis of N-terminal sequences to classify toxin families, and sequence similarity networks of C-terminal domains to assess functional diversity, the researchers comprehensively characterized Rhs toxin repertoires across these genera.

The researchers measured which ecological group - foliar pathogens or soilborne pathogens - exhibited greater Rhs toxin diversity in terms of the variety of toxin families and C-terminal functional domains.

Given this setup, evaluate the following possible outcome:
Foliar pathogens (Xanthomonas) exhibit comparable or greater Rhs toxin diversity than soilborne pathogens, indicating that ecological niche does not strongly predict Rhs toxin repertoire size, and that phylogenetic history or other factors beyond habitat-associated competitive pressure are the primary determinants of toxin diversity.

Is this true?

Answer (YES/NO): NO